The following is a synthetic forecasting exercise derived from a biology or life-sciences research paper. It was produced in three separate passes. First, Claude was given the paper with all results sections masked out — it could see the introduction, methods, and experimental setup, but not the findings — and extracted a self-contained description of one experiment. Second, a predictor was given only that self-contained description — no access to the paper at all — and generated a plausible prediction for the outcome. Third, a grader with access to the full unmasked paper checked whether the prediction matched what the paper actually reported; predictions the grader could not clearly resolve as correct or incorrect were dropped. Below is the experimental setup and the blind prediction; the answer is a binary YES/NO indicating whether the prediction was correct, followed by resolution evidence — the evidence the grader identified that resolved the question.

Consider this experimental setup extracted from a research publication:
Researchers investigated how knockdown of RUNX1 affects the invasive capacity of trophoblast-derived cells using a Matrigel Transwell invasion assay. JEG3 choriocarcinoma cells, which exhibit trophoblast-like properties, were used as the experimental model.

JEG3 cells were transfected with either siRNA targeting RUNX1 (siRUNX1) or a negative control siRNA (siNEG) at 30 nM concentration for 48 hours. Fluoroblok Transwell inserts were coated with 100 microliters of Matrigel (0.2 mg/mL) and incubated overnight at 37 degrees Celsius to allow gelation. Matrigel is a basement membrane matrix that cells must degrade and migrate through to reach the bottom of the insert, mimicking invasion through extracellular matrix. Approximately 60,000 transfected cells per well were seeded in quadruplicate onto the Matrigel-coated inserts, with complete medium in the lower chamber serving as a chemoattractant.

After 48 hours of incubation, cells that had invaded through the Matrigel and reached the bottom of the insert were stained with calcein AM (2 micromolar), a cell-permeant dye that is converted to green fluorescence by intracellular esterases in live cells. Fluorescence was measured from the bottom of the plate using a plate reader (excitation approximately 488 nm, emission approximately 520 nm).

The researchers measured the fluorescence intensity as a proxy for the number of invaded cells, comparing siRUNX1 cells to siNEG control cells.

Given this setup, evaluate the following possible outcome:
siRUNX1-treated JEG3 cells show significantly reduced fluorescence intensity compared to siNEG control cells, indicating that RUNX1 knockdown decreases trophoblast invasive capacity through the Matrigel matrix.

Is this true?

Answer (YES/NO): YES